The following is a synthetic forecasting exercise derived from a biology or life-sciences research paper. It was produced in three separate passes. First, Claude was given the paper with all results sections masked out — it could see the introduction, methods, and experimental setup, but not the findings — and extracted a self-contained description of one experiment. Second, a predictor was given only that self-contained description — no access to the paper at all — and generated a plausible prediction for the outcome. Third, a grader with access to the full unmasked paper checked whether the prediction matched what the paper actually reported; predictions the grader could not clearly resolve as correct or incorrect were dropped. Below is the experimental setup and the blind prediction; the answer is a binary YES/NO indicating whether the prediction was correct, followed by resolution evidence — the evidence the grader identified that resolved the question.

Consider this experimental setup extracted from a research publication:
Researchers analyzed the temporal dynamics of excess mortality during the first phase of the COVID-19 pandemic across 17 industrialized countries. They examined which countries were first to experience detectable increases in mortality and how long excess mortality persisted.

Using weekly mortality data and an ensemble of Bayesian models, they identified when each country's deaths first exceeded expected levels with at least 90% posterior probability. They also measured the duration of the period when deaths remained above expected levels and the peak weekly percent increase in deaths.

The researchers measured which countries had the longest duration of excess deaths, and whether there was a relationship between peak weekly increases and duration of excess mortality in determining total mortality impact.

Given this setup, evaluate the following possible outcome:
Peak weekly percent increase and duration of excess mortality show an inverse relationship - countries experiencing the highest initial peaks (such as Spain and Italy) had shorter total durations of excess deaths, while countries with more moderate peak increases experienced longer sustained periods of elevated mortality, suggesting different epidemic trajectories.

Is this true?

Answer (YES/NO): NO